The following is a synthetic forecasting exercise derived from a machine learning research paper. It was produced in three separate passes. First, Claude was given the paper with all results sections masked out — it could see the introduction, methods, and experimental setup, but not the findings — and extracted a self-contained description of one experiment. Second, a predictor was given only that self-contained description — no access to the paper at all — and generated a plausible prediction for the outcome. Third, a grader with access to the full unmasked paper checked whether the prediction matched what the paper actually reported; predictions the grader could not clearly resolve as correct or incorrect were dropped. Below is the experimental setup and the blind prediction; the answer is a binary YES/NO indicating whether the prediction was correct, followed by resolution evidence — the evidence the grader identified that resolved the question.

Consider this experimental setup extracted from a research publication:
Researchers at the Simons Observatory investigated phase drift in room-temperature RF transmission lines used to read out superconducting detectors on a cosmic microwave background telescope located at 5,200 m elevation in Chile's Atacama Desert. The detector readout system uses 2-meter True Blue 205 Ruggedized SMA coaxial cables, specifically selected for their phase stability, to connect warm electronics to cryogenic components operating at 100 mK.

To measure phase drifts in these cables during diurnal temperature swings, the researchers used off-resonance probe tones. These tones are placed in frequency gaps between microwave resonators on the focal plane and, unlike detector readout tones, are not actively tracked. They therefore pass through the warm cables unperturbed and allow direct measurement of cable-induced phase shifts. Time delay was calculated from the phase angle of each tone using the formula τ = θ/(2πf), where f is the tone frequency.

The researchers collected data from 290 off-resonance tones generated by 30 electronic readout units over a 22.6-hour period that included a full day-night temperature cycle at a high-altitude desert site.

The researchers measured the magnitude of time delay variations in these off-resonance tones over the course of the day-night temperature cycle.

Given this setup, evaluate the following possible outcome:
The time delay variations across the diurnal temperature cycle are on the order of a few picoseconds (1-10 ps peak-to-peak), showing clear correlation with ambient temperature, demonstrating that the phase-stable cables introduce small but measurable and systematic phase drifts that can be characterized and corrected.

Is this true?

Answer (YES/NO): YES